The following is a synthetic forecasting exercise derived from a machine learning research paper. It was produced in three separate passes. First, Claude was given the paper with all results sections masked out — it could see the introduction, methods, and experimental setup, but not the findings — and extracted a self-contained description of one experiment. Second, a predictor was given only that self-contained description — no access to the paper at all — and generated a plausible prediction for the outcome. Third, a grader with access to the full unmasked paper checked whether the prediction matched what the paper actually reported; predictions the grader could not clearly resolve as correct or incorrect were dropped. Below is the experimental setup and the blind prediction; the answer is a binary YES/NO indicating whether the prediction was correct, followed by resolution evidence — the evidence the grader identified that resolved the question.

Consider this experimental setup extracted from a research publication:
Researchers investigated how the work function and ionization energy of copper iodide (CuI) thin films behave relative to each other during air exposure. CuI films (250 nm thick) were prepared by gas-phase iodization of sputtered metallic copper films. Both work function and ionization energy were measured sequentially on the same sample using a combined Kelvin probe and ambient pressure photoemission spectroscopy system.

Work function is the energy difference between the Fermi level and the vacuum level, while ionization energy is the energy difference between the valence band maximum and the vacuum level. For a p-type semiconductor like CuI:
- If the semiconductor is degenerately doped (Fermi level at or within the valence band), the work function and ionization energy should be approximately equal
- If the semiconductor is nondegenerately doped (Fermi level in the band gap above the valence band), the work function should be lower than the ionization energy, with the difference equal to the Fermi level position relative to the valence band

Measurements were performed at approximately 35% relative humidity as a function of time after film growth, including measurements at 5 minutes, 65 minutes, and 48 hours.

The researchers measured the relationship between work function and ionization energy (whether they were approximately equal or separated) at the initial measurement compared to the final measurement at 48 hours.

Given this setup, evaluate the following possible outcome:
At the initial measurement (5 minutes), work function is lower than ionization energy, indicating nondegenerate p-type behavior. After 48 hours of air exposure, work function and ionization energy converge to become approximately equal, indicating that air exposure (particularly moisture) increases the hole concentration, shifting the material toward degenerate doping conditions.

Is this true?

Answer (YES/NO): NO